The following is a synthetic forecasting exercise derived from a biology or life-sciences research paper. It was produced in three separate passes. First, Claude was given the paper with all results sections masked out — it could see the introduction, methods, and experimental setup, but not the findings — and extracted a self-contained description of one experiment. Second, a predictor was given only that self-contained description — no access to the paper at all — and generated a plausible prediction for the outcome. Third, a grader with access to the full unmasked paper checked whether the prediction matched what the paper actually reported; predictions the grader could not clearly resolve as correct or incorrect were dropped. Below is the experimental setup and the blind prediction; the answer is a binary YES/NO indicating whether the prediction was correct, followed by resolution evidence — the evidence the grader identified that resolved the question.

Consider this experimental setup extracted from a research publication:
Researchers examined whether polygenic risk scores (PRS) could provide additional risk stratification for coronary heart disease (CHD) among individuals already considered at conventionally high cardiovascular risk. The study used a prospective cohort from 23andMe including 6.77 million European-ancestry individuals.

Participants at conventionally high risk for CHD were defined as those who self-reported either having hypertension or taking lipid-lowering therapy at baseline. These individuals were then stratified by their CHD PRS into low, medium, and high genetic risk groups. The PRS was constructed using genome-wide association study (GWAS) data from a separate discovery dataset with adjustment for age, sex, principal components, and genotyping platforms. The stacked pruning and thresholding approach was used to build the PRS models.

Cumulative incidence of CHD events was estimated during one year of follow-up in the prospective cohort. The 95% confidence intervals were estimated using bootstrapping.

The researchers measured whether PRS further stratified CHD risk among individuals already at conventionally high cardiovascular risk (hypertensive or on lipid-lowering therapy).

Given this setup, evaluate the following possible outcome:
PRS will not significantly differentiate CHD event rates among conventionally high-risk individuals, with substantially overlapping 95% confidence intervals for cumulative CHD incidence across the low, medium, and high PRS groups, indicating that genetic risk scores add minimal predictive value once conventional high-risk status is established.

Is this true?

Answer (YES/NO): NO